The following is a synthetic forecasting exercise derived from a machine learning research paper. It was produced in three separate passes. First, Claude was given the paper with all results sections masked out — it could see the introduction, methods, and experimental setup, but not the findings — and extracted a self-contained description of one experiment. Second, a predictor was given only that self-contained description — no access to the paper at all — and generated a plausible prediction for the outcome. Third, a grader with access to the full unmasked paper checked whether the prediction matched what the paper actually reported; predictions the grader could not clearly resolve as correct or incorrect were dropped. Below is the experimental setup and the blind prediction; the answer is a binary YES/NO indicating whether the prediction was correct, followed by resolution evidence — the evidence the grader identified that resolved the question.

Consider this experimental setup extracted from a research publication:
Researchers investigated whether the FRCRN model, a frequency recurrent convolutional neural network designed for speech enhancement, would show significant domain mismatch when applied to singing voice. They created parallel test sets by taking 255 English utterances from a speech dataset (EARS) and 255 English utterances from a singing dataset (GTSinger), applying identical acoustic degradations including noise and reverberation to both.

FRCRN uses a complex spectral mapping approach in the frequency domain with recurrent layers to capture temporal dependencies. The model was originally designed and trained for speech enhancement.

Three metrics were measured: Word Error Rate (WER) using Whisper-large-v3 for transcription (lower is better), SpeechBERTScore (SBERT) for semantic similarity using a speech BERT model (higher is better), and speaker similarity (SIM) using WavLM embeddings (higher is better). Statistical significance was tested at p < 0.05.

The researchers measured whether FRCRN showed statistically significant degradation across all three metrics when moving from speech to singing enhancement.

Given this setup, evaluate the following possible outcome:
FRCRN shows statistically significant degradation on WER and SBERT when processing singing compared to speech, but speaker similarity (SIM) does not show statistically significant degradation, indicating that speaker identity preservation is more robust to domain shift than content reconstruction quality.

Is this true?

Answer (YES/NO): NO